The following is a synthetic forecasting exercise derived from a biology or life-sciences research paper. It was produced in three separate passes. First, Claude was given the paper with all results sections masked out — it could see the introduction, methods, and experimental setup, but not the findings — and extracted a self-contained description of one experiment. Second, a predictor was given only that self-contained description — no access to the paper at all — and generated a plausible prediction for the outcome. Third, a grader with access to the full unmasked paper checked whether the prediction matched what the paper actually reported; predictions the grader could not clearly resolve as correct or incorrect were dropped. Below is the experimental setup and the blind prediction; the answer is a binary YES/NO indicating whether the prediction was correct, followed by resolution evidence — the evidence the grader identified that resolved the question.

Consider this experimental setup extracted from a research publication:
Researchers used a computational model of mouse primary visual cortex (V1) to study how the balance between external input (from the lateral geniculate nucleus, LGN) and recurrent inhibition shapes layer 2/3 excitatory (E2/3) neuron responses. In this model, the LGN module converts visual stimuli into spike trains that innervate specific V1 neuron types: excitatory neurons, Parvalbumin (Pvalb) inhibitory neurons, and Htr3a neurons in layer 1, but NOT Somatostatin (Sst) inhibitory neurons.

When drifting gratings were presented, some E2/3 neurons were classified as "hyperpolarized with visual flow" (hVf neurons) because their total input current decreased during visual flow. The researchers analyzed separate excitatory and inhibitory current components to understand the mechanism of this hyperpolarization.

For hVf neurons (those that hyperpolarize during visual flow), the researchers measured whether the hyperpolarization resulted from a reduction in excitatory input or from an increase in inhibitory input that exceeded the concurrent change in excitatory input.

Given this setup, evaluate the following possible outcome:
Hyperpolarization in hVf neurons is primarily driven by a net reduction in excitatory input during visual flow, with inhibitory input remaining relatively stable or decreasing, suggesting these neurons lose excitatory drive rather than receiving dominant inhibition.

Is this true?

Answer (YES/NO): NO